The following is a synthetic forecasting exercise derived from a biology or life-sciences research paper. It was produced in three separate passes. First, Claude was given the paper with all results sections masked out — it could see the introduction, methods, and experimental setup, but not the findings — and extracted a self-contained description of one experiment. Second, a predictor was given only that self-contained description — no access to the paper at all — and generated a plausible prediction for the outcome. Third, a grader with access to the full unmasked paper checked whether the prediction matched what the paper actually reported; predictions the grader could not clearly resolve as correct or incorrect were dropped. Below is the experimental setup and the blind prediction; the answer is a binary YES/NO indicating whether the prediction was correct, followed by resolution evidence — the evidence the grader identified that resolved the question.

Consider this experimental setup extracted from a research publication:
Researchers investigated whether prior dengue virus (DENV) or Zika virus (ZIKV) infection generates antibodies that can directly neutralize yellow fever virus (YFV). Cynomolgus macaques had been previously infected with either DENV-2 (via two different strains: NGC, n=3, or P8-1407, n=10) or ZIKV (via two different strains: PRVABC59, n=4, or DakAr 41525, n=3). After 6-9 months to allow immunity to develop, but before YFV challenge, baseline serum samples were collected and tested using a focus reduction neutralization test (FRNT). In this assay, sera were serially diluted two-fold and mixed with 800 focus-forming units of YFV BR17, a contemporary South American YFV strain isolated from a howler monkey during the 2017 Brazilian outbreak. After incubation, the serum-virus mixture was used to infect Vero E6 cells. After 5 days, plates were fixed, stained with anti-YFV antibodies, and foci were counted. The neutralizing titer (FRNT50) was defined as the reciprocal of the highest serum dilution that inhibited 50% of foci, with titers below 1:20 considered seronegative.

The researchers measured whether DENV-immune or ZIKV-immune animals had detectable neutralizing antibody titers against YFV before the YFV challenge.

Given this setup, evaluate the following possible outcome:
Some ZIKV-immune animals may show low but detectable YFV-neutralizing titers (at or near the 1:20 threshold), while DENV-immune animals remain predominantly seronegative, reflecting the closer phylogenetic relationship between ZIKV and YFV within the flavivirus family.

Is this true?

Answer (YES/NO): NO